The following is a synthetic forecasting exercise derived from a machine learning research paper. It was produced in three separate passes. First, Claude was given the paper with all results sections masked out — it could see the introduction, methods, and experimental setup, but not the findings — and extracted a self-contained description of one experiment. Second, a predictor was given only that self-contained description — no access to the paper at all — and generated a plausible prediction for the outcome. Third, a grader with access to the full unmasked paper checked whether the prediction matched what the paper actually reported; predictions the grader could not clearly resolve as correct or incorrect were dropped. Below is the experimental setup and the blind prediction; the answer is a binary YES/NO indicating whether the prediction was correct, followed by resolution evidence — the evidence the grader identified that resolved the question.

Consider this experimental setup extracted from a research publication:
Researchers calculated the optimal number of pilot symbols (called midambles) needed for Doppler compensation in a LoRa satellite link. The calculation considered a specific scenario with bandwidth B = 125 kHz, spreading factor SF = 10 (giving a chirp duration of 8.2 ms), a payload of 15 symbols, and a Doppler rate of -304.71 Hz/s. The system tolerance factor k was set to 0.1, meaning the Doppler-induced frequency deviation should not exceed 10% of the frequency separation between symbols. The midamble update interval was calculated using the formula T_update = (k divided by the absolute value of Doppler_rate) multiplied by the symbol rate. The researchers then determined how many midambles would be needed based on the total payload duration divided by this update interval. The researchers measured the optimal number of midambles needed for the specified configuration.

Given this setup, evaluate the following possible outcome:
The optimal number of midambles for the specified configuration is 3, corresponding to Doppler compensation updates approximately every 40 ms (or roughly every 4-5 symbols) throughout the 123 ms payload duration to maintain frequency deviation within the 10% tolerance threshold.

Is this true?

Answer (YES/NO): NO